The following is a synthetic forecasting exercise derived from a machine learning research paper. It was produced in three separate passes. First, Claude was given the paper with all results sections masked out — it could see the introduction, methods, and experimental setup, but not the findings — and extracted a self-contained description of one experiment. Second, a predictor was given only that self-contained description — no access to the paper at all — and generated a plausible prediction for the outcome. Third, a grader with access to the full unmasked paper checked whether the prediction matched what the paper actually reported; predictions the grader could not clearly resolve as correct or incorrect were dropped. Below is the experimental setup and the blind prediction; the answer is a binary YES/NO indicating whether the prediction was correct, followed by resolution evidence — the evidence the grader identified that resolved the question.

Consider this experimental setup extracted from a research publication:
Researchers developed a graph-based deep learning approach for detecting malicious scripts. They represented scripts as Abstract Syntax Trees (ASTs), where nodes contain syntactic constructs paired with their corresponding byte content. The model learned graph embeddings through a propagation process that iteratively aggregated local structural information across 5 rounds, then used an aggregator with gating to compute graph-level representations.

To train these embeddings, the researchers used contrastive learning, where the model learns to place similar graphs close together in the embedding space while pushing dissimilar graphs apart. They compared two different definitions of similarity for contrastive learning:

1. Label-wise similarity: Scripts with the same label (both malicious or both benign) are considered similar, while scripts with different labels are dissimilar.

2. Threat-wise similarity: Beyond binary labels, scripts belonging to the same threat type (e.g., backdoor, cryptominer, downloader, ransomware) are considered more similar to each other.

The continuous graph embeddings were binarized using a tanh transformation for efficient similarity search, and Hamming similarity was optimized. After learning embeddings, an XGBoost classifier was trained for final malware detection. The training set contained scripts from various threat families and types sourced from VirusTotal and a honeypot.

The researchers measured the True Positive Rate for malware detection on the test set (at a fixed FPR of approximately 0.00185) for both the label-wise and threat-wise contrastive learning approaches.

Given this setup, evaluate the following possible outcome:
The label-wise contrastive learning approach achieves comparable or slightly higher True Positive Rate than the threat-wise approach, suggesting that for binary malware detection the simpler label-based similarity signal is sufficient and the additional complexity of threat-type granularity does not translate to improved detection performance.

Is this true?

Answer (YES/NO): NO